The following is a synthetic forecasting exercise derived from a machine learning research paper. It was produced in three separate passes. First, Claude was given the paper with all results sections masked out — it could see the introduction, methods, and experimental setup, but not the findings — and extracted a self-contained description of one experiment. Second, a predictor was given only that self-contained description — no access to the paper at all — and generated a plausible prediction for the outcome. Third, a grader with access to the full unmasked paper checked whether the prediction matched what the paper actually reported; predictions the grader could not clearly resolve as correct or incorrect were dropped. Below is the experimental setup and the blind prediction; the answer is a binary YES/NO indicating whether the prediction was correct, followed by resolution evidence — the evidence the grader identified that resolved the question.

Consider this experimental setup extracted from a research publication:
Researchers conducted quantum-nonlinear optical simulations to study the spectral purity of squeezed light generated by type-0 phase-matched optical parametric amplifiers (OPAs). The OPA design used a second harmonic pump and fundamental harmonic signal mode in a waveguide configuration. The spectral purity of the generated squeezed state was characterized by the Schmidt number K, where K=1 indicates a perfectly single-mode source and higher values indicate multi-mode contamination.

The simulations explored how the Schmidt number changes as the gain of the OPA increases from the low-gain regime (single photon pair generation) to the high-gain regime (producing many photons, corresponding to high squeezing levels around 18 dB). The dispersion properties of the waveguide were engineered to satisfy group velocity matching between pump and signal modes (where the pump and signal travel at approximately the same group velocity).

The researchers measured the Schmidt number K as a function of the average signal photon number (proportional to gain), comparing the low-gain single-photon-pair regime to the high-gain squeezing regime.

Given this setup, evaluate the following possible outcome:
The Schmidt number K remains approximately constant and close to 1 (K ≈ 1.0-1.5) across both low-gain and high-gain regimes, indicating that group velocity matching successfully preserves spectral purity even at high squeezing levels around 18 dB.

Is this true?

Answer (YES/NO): NO